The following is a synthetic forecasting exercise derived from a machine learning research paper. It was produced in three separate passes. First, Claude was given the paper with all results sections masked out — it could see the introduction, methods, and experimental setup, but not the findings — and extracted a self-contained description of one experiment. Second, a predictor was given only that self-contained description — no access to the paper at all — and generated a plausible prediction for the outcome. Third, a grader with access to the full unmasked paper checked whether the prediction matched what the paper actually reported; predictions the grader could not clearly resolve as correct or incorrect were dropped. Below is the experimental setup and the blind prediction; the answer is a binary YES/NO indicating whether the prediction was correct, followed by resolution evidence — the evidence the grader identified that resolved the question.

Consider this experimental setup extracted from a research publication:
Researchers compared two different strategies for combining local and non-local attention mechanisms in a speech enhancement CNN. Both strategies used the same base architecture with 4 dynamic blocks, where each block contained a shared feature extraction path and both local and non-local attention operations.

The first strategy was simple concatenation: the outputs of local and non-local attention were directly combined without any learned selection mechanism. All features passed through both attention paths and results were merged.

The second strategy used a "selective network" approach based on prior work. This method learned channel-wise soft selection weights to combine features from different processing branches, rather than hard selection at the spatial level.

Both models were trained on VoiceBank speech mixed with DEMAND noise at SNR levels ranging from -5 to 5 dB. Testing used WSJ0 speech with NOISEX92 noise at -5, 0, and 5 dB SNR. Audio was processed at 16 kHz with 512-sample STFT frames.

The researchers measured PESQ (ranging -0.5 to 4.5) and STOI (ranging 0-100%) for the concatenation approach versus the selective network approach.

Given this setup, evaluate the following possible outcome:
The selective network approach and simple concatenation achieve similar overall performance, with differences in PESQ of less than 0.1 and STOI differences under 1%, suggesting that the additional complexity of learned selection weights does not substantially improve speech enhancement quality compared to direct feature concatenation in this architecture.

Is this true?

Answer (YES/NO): NO